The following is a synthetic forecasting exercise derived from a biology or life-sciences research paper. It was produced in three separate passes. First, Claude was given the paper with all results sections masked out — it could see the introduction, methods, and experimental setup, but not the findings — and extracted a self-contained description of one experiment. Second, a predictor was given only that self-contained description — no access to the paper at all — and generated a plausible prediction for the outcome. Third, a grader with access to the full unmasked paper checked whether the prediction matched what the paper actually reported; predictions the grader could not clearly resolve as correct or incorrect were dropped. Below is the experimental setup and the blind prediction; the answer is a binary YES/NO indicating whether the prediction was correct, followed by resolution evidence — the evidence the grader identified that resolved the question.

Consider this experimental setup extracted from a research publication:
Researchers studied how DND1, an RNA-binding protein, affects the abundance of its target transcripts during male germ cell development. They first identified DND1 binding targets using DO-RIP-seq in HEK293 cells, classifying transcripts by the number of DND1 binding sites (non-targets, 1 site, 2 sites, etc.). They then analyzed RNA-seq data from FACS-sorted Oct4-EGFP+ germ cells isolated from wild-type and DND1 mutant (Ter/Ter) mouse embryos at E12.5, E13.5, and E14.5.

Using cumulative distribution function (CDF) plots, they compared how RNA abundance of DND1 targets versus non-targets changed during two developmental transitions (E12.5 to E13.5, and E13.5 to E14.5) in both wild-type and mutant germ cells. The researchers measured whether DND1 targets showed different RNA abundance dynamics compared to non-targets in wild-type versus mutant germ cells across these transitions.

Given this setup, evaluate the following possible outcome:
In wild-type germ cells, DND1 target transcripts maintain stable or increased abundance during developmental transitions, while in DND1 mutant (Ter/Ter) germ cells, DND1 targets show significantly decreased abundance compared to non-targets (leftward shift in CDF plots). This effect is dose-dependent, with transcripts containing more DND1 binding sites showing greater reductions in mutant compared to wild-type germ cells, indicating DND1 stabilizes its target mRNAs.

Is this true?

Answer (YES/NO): NO